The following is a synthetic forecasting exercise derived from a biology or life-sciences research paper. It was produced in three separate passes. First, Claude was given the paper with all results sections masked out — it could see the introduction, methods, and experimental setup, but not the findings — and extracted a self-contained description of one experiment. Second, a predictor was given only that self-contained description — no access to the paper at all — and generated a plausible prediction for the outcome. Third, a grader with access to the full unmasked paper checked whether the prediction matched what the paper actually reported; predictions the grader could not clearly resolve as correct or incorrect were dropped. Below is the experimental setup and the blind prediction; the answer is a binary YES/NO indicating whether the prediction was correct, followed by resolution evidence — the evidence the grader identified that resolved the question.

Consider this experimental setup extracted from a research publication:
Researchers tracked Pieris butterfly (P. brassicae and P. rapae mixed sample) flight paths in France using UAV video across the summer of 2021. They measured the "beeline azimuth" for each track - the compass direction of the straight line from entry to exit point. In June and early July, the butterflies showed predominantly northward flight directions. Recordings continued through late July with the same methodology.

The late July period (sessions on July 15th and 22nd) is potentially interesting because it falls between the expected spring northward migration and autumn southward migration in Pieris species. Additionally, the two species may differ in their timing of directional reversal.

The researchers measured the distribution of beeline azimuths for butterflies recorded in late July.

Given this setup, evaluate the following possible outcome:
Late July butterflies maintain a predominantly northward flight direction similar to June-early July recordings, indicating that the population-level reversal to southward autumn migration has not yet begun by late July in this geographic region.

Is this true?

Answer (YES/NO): NO